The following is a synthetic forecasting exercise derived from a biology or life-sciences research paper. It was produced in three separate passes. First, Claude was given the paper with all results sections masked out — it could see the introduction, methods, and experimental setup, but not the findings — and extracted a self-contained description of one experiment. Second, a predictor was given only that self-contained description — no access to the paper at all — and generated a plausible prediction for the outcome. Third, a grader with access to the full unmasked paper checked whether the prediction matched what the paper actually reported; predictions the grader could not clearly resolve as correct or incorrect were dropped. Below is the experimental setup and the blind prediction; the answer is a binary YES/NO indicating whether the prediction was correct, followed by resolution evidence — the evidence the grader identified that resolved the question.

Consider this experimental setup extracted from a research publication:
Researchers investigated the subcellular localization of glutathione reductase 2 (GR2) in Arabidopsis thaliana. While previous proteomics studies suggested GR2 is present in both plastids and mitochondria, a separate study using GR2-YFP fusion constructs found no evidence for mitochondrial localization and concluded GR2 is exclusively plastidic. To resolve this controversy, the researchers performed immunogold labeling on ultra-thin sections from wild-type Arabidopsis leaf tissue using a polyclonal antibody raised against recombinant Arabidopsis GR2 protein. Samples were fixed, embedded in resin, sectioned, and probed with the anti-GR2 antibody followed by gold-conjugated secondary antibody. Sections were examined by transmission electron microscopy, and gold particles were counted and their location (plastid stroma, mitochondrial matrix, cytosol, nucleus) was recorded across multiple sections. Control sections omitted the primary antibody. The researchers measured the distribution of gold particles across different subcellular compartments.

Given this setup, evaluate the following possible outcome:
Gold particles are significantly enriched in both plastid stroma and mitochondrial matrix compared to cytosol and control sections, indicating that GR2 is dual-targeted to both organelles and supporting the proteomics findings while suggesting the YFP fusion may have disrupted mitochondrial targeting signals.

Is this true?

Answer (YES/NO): YES